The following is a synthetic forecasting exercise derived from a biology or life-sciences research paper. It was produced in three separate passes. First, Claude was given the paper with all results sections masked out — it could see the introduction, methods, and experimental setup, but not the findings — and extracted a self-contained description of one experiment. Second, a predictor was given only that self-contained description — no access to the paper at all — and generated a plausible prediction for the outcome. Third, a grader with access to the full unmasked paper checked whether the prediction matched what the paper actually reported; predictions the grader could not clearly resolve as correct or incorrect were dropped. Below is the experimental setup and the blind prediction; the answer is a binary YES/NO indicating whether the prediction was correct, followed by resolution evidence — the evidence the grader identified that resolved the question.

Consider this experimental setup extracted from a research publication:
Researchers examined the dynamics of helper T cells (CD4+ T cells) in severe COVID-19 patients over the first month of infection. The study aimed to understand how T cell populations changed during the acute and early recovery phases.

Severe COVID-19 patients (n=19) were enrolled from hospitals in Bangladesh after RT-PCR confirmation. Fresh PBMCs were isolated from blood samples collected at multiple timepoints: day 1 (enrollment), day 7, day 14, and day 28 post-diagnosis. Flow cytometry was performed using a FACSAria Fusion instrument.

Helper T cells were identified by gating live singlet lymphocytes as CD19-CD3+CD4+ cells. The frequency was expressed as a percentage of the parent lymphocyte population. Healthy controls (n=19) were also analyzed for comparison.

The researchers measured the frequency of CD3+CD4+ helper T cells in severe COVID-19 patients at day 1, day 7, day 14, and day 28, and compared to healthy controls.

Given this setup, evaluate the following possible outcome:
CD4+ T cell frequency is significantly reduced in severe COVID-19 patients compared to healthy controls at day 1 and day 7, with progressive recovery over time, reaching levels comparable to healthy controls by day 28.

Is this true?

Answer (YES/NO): NO